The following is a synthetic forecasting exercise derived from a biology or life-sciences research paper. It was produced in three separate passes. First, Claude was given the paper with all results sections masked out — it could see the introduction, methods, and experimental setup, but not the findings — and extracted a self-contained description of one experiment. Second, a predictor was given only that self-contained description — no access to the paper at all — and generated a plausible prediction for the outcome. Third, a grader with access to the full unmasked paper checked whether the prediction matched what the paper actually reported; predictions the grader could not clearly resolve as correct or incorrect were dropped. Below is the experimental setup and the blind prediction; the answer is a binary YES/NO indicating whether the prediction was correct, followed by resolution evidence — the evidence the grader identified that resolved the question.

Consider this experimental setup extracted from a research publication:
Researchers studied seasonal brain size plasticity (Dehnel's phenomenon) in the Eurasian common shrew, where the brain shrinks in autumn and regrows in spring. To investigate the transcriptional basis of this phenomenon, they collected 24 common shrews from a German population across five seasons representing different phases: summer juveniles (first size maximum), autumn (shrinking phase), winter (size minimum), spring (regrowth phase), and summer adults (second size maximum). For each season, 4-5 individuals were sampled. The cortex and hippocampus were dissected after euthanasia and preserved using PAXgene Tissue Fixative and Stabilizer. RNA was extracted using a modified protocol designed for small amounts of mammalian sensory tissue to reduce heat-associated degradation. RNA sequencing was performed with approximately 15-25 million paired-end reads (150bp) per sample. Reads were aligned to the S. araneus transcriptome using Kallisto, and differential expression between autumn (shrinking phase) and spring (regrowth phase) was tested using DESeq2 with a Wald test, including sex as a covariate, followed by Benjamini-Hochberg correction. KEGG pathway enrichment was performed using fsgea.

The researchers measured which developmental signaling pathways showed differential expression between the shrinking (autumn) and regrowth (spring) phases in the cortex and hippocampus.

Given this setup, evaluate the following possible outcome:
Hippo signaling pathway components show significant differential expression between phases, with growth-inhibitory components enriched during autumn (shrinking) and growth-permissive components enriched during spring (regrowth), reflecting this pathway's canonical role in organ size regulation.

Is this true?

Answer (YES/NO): NO